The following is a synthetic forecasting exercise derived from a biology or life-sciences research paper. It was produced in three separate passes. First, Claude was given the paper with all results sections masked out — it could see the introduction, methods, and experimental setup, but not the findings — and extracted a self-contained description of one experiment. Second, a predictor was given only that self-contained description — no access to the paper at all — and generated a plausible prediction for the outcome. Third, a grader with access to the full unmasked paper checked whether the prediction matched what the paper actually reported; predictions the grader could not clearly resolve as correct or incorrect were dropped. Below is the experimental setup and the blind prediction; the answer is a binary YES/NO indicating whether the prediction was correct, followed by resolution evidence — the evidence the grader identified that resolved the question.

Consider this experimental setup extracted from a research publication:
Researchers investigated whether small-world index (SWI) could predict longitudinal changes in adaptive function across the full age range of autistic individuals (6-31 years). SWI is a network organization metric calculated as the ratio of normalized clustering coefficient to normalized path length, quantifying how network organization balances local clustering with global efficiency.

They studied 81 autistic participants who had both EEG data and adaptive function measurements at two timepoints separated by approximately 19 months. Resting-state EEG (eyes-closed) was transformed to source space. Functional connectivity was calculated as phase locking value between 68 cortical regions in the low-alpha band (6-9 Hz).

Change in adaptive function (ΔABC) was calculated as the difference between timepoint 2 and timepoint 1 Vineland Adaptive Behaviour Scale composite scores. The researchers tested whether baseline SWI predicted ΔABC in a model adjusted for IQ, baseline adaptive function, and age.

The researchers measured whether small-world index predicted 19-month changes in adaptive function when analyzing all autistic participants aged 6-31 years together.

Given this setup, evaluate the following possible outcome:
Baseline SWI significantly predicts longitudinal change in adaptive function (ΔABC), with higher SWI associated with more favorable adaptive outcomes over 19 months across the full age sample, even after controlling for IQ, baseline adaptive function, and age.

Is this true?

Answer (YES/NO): NO